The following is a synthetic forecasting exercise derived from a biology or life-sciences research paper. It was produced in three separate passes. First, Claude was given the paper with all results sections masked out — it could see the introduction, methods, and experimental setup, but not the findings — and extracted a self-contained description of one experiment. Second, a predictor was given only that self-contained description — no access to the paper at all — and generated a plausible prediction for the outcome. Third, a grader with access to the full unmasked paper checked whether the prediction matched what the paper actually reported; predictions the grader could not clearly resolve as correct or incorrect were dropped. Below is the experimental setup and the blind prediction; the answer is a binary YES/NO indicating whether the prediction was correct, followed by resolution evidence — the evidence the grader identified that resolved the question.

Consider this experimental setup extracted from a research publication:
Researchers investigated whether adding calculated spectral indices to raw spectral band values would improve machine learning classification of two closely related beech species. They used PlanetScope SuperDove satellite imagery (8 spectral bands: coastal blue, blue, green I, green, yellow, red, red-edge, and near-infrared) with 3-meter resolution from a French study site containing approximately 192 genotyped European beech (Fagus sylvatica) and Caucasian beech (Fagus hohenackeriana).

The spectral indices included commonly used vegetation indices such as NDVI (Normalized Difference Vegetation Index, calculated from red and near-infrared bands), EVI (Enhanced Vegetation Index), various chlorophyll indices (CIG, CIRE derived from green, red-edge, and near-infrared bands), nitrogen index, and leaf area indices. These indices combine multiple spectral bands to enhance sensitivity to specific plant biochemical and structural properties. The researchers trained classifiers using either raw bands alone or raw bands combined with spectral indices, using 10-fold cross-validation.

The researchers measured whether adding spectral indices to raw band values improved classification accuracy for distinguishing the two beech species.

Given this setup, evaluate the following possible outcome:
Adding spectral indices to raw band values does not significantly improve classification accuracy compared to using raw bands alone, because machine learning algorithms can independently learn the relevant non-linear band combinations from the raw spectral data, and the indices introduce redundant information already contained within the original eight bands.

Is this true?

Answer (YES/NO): YES